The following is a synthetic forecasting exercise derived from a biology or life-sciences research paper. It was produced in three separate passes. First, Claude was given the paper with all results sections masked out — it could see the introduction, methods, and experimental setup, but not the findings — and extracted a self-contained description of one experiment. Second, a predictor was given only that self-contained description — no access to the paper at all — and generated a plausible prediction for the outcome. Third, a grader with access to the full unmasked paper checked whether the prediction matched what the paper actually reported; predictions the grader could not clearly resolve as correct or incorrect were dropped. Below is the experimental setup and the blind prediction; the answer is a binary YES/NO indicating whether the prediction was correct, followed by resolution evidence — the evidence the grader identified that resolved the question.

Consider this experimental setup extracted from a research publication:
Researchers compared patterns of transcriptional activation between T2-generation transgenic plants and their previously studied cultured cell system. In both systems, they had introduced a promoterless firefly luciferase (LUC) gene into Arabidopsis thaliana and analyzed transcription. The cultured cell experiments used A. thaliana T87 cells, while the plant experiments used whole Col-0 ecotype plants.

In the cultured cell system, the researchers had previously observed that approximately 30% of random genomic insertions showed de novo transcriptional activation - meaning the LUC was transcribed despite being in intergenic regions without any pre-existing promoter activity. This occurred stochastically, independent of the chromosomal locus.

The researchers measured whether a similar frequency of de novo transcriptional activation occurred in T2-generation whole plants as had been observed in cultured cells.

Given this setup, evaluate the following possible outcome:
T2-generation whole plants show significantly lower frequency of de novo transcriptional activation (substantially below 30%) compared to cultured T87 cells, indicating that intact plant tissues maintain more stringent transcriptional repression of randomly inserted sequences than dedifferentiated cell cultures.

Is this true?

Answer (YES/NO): NO